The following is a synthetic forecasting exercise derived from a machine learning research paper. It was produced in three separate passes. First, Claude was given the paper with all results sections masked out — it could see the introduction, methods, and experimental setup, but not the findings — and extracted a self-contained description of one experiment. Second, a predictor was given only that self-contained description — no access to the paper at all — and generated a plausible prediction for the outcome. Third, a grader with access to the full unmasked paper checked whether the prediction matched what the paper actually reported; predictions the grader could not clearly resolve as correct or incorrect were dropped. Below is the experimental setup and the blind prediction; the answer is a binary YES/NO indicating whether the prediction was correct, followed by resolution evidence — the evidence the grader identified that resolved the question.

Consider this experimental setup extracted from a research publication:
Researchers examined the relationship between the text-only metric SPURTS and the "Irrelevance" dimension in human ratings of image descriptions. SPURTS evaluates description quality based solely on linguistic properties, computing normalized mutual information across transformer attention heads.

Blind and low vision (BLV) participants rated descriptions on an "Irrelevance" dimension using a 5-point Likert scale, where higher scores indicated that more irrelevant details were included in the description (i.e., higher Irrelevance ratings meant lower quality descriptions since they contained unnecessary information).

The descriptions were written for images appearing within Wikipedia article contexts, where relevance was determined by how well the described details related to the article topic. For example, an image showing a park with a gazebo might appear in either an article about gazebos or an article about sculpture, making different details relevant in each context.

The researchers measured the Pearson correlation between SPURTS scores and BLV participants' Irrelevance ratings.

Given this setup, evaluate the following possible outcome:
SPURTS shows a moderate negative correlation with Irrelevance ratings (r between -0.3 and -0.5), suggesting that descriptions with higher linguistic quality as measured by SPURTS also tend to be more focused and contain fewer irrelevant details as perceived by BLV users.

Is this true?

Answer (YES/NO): NO